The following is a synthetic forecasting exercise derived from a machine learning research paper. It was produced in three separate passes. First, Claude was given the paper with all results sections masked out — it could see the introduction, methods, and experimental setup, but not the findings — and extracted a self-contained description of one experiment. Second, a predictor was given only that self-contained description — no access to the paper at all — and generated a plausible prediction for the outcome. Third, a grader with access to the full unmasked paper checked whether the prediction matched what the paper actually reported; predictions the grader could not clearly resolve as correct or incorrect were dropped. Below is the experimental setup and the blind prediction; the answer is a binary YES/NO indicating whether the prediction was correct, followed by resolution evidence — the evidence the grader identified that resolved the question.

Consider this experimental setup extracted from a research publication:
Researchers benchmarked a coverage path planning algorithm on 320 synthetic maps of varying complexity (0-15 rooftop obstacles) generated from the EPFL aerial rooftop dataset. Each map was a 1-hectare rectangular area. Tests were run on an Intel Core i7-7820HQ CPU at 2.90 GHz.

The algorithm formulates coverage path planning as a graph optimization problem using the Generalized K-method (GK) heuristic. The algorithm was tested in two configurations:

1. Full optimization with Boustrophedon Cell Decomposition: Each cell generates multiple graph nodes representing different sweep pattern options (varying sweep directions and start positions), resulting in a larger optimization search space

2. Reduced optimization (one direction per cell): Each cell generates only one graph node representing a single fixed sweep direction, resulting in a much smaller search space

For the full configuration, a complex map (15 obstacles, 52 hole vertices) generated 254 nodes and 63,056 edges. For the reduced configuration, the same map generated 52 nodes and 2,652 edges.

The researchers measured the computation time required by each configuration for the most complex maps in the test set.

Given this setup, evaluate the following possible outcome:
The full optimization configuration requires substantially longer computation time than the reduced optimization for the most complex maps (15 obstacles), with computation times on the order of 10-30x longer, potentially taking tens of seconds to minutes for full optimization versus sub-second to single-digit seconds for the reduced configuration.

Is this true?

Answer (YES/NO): NO